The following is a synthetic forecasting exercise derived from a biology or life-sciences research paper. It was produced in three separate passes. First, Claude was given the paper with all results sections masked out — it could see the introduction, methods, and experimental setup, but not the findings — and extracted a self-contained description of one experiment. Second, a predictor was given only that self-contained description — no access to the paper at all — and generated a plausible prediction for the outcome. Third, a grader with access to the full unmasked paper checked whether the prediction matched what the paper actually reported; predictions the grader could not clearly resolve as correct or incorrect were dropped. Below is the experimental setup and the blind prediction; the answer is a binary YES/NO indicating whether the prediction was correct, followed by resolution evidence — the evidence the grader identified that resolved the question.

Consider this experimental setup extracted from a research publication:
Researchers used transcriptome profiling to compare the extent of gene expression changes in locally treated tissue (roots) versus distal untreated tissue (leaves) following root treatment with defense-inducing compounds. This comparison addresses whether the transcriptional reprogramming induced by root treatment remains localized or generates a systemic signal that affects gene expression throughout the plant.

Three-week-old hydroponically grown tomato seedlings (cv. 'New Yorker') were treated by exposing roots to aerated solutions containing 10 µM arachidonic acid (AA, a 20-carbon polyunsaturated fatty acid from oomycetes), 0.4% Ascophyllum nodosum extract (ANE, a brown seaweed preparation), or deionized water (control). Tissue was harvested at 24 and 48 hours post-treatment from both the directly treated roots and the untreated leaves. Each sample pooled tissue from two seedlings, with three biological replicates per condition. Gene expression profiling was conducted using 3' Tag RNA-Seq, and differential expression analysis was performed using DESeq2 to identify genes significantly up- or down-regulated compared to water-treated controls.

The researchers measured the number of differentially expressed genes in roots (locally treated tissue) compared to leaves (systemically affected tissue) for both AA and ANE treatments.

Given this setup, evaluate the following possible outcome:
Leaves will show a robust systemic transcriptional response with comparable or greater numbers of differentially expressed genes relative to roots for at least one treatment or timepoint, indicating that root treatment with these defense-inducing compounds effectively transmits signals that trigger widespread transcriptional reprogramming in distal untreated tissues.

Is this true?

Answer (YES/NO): NO